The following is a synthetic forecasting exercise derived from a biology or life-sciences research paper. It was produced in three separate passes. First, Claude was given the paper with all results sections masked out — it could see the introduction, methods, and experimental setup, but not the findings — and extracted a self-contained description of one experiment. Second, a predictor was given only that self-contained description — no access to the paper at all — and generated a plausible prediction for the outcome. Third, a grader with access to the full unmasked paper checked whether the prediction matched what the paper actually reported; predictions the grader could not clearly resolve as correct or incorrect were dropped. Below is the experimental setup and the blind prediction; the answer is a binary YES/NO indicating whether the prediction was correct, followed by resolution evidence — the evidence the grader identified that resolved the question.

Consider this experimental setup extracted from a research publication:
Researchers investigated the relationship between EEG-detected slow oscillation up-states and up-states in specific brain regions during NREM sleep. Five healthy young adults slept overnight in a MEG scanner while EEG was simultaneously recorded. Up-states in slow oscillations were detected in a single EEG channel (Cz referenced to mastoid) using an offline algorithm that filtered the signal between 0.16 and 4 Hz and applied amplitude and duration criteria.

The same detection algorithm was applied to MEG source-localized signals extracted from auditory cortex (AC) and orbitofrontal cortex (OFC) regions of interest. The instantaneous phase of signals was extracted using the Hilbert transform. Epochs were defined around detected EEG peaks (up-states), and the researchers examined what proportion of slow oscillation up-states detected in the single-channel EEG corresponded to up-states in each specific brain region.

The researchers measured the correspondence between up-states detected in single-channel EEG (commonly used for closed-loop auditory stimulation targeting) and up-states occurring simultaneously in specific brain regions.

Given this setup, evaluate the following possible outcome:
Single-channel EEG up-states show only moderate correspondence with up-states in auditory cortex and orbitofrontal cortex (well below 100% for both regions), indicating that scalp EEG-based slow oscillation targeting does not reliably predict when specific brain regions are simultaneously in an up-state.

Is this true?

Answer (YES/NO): YES